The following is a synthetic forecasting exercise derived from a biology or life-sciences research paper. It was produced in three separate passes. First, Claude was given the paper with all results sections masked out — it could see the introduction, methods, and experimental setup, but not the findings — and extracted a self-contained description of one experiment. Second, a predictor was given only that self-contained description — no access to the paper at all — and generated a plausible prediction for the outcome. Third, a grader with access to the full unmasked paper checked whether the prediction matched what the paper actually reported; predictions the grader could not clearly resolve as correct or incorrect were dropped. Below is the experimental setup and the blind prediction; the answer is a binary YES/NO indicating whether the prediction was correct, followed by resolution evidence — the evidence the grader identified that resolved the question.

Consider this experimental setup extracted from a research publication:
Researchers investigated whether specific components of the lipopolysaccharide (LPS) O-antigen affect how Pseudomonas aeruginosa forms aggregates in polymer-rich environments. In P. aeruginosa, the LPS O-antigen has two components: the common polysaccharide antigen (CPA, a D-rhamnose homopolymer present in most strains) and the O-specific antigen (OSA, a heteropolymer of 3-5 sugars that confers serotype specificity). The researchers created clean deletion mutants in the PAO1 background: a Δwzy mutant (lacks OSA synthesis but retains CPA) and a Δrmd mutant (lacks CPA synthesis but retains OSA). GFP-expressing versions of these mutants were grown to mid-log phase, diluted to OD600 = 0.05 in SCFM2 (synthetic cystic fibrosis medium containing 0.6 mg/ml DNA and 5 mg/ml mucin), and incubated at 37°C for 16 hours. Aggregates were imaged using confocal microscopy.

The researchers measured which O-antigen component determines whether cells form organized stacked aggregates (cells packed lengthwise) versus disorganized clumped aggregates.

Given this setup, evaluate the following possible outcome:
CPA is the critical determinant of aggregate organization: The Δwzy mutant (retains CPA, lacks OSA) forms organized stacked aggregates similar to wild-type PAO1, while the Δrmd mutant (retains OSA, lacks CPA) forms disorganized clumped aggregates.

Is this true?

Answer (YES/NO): NO